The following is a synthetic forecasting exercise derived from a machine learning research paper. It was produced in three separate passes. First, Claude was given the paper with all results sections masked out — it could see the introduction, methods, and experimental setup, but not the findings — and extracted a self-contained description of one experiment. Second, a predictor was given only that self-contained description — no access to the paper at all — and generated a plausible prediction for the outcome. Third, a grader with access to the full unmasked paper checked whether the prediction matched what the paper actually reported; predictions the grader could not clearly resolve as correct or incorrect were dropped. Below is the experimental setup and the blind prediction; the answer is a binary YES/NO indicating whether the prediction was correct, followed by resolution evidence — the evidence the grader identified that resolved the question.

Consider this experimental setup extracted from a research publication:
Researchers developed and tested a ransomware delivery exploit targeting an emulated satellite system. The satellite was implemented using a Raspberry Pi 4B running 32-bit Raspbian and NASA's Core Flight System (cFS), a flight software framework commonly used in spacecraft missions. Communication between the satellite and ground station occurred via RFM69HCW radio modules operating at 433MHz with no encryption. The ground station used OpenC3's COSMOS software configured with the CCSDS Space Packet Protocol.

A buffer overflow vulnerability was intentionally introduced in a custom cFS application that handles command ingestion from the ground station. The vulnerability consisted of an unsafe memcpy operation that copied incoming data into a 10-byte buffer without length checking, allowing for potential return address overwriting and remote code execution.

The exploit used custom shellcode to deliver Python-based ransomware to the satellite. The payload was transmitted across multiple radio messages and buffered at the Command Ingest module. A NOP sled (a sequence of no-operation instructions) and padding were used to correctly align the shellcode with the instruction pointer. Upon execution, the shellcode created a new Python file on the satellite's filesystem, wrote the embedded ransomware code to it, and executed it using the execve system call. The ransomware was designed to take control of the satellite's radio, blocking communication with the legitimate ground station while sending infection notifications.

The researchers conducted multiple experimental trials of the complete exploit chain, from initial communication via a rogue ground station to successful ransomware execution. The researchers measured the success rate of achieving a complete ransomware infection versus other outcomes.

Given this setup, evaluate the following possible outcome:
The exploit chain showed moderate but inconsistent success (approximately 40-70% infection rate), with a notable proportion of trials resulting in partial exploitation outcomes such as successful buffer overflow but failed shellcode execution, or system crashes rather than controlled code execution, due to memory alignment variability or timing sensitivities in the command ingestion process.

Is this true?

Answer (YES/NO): NO